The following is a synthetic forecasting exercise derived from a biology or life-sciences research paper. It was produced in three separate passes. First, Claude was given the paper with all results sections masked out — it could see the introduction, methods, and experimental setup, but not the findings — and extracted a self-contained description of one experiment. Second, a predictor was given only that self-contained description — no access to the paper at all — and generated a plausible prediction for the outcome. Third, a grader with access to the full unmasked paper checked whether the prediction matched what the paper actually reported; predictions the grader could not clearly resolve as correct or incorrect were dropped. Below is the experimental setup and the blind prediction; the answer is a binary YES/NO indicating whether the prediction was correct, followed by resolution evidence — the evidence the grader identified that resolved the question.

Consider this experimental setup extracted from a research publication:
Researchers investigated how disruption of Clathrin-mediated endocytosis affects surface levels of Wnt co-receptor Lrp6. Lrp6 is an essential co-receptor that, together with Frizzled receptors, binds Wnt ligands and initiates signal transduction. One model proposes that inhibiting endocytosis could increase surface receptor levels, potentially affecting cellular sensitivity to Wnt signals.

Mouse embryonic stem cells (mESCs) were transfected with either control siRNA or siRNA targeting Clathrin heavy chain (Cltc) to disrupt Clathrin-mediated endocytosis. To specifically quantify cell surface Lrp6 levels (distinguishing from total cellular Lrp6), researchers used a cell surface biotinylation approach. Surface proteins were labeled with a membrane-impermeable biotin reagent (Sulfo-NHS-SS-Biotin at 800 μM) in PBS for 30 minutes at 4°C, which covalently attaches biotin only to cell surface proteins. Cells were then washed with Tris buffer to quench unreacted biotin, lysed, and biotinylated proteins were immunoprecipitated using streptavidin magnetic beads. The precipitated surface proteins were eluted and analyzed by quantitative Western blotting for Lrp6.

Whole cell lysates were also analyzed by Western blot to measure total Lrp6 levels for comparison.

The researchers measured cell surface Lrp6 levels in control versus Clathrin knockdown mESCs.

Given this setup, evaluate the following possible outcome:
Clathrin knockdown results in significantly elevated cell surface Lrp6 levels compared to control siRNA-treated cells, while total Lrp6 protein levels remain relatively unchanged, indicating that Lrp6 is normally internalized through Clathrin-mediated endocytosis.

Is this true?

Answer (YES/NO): NO